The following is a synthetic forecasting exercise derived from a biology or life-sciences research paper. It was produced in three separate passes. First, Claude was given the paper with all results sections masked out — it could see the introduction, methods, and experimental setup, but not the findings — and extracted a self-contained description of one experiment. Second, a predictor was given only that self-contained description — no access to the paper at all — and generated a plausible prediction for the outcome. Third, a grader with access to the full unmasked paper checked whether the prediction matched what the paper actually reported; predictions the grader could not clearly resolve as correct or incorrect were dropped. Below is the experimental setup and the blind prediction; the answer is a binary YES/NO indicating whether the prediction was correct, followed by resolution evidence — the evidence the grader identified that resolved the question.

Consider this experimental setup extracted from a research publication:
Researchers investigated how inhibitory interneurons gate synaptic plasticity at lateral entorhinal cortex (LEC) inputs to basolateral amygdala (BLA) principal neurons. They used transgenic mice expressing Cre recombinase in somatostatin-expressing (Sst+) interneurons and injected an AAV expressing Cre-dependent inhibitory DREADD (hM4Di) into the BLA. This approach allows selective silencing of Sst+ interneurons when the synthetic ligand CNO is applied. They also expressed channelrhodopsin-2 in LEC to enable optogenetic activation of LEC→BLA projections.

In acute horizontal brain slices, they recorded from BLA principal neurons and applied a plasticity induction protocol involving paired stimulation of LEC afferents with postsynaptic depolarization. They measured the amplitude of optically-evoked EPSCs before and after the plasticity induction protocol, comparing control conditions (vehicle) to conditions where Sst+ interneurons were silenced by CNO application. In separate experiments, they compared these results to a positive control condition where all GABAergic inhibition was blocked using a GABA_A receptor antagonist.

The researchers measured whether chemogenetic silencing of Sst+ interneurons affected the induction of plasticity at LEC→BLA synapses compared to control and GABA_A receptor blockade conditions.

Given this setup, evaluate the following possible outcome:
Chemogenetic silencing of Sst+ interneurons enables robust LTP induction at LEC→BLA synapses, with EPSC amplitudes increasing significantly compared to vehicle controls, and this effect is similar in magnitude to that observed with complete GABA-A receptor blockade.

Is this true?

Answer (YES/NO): NO